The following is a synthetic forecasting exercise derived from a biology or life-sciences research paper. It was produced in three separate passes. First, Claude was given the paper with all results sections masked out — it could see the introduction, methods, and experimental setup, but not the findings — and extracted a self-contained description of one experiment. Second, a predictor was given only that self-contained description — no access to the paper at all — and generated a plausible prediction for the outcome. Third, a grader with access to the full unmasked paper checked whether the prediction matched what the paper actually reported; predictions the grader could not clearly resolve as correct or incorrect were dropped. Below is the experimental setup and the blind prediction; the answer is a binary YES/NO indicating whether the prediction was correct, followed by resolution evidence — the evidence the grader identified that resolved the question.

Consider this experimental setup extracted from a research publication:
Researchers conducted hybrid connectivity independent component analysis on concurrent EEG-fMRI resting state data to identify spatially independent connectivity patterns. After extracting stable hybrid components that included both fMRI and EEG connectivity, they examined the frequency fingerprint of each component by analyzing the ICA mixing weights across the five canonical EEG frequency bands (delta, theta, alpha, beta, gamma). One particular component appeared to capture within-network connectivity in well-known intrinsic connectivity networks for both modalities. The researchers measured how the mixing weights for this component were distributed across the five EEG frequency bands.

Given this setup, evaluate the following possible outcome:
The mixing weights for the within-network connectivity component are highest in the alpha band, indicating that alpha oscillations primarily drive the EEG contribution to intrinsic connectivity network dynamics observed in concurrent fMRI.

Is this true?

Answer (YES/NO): NO